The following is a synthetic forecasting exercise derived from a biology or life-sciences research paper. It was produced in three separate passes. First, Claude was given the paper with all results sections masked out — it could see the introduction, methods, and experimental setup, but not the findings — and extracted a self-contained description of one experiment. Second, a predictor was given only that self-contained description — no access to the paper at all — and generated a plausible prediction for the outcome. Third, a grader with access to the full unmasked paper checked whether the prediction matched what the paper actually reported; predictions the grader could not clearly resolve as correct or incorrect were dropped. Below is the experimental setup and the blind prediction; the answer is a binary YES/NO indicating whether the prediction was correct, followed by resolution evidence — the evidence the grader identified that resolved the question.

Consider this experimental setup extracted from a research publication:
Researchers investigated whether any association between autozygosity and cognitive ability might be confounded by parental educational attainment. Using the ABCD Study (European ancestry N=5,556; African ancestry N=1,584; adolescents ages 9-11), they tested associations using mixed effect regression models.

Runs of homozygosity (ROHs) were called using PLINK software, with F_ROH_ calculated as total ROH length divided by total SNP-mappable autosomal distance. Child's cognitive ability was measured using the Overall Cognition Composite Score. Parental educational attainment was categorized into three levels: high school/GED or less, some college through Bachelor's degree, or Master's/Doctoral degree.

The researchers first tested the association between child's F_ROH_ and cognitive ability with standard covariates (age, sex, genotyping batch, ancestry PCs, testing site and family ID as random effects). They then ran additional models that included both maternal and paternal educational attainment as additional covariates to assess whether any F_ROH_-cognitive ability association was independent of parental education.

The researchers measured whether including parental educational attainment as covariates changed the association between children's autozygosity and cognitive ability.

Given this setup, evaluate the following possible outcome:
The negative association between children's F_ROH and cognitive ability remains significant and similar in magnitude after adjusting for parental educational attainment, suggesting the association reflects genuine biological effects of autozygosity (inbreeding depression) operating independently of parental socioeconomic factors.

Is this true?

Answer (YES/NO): NO